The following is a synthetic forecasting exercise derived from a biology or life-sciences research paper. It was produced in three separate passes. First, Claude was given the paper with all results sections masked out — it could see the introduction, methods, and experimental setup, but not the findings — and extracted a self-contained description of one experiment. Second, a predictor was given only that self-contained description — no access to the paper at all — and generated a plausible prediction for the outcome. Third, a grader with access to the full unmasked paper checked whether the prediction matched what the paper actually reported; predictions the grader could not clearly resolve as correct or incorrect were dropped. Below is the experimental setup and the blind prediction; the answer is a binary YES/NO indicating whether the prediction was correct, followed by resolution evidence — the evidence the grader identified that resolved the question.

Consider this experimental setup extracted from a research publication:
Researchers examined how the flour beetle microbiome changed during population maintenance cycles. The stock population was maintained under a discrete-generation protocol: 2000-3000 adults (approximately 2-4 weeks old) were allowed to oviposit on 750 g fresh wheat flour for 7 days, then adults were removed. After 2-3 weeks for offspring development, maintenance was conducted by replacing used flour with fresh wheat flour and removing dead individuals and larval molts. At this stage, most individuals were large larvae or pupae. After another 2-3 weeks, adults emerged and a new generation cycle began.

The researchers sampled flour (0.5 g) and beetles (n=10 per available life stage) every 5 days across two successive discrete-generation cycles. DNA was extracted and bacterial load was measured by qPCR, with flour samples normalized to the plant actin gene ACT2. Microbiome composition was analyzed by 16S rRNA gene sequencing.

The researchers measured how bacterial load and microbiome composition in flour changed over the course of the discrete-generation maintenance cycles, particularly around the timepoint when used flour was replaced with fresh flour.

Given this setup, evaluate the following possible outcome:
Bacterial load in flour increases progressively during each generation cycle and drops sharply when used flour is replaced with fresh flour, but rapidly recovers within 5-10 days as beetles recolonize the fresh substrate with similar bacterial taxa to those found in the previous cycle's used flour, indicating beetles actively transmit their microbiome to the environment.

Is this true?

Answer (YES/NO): NO